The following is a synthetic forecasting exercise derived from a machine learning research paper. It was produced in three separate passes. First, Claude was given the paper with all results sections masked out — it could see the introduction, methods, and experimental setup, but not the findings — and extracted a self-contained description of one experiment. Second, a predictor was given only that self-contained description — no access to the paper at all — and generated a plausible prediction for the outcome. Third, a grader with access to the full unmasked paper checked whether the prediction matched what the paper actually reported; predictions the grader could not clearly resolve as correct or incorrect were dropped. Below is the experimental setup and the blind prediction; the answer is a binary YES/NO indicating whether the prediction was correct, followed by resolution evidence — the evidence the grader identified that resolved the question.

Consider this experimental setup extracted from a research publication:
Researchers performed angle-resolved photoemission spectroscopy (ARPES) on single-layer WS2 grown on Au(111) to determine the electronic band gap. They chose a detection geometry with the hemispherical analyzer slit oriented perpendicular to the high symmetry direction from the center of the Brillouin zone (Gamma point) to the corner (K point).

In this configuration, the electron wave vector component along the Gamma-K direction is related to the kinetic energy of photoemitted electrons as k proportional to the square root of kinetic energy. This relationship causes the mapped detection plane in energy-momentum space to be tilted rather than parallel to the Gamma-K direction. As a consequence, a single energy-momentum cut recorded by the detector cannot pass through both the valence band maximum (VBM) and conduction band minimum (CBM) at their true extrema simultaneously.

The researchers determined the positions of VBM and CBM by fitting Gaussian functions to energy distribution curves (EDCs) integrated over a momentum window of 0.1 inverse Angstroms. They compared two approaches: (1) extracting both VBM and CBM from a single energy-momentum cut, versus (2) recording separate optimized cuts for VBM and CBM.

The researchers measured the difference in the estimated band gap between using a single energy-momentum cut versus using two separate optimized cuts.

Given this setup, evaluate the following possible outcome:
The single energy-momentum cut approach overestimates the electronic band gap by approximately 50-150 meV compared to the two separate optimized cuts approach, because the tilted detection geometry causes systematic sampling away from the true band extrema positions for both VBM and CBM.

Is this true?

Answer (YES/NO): YES